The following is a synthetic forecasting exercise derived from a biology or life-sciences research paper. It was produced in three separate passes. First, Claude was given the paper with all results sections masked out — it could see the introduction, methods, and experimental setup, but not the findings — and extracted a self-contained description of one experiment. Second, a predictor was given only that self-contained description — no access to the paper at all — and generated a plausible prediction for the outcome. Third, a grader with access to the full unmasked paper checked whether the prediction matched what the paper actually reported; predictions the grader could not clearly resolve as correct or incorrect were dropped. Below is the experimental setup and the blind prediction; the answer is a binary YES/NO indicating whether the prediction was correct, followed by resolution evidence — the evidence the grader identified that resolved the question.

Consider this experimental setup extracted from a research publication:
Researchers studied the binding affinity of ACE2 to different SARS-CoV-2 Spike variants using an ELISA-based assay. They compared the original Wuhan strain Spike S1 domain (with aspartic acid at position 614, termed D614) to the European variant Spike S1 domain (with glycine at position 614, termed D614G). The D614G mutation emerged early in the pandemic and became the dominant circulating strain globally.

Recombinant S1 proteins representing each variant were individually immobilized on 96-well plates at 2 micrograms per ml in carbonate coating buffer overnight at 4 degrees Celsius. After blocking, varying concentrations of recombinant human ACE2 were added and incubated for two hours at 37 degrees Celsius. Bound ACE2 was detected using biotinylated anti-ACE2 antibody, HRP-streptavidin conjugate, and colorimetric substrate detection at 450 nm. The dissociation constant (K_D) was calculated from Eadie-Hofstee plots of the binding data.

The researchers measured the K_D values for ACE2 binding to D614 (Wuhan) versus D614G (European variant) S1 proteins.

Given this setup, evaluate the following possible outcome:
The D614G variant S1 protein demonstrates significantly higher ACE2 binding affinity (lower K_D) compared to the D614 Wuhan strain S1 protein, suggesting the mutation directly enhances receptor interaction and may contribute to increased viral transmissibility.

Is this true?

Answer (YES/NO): NO